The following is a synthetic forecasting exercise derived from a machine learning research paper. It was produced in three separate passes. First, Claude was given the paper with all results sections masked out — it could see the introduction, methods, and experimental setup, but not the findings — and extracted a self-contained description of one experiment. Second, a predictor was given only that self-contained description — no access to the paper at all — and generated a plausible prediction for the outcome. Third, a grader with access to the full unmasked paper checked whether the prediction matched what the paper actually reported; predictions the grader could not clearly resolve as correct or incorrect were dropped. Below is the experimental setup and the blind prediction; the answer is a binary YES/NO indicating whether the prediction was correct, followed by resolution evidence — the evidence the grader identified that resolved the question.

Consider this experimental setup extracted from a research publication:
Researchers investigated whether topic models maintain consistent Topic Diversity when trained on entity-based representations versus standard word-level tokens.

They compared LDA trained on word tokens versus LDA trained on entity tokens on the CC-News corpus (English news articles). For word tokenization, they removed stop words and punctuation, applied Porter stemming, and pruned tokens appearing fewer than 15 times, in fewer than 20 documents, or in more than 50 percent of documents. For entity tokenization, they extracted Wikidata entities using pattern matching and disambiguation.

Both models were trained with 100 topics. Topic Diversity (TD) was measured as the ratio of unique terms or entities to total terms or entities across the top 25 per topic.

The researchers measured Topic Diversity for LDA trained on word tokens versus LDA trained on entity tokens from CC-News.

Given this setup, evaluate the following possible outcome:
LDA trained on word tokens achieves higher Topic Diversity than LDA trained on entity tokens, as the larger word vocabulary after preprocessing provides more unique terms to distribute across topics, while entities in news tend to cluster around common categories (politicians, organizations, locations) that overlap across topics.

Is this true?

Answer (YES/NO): NO